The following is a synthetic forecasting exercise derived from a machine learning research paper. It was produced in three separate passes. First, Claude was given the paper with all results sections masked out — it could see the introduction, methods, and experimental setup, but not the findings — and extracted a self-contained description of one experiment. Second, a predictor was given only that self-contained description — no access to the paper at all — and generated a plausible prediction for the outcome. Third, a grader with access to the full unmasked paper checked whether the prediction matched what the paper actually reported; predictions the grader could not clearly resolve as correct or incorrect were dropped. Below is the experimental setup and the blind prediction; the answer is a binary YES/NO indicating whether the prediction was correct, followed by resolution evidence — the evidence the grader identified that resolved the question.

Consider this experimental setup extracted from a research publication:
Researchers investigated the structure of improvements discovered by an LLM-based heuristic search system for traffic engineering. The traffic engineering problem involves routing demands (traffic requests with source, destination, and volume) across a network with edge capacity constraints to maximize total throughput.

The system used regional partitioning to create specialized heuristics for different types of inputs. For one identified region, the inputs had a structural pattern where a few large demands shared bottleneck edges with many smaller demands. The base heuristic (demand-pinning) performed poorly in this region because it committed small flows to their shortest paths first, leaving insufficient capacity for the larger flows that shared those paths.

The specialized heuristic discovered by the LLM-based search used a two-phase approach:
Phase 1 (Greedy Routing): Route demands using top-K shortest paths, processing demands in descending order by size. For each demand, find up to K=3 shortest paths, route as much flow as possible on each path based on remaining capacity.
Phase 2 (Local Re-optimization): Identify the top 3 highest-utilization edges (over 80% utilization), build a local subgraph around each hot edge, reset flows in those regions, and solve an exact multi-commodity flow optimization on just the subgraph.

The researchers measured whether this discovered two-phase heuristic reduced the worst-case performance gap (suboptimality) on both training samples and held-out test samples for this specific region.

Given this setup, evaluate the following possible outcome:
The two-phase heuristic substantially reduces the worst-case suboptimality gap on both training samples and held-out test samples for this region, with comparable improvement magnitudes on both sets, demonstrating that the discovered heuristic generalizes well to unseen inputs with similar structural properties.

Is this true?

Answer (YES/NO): YES